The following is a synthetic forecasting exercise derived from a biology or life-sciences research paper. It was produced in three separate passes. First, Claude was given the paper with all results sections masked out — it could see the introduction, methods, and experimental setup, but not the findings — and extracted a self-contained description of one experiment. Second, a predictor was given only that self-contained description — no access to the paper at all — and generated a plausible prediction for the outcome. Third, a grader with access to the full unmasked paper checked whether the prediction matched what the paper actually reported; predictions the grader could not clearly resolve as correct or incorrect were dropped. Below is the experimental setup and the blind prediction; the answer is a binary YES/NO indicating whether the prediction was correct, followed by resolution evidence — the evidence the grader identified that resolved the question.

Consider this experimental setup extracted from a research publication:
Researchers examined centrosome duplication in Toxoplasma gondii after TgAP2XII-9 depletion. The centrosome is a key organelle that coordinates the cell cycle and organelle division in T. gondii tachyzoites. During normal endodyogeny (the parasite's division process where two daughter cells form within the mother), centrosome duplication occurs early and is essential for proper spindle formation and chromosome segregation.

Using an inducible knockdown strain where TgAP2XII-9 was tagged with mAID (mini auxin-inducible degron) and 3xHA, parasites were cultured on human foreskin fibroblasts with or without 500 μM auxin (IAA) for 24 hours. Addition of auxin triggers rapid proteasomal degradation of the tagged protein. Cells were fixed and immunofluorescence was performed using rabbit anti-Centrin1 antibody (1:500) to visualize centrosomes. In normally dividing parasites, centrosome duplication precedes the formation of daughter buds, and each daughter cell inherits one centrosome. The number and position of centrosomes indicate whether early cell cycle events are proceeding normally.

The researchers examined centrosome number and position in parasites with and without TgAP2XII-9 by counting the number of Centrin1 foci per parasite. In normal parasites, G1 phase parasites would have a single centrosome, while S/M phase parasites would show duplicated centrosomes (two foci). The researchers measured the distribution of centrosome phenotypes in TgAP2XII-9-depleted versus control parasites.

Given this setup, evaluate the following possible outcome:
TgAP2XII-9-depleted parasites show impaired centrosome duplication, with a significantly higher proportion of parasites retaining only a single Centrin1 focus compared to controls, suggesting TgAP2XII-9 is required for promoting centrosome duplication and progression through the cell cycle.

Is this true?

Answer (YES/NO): NO